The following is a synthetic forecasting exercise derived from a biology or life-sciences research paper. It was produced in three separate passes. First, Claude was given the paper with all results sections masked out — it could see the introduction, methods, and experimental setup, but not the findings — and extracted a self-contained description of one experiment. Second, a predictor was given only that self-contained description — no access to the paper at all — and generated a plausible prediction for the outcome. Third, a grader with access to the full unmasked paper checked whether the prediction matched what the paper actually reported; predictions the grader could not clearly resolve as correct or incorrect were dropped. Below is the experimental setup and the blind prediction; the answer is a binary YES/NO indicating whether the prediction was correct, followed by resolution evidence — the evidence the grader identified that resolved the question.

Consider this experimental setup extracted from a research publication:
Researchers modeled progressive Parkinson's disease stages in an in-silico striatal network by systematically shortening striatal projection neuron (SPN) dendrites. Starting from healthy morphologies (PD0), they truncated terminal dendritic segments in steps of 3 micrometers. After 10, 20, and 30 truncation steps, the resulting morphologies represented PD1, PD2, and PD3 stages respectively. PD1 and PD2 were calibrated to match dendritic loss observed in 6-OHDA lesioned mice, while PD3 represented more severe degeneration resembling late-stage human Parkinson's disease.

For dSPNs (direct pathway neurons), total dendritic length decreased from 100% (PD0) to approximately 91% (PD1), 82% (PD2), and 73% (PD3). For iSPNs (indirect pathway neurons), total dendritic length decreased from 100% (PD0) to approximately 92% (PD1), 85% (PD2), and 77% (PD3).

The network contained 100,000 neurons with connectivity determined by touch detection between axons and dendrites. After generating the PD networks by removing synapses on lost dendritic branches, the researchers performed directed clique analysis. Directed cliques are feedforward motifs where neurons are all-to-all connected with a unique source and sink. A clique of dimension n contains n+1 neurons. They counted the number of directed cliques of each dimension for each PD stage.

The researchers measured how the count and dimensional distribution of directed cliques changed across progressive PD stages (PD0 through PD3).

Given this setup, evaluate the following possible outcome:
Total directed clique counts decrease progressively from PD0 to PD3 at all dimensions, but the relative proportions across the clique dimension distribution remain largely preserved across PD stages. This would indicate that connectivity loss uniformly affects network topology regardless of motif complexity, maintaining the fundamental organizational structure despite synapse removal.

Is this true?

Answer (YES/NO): NO